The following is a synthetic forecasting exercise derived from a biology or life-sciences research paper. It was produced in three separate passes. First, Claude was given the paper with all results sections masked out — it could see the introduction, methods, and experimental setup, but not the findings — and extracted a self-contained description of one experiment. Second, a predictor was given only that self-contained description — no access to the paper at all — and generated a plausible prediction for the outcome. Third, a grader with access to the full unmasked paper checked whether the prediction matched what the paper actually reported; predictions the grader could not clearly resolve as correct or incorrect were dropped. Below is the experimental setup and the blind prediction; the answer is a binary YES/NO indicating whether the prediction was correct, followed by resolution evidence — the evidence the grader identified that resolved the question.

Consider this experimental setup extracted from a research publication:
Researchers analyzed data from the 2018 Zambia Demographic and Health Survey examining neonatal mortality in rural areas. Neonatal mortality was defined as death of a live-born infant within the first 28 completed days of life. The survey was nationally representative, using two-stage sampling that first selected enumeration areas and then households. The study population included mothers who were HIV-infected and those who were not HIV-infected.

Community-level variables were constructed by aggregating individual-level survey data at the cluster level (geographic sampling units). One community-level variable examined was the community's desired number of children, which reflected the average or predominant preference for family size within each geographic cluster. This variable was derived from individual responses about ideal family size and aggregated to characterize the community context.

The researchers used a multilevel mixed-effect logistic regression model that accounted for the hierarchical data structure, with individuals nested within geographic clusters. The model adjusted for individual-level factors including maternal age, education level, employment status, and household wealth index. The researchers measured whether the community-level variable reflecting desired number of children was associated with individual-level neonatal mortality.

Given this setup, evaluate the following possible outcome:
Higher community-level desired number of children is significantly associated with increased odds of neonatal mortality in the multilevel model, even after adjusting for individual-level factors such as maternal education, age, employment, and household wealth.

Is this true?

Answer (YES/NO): NO